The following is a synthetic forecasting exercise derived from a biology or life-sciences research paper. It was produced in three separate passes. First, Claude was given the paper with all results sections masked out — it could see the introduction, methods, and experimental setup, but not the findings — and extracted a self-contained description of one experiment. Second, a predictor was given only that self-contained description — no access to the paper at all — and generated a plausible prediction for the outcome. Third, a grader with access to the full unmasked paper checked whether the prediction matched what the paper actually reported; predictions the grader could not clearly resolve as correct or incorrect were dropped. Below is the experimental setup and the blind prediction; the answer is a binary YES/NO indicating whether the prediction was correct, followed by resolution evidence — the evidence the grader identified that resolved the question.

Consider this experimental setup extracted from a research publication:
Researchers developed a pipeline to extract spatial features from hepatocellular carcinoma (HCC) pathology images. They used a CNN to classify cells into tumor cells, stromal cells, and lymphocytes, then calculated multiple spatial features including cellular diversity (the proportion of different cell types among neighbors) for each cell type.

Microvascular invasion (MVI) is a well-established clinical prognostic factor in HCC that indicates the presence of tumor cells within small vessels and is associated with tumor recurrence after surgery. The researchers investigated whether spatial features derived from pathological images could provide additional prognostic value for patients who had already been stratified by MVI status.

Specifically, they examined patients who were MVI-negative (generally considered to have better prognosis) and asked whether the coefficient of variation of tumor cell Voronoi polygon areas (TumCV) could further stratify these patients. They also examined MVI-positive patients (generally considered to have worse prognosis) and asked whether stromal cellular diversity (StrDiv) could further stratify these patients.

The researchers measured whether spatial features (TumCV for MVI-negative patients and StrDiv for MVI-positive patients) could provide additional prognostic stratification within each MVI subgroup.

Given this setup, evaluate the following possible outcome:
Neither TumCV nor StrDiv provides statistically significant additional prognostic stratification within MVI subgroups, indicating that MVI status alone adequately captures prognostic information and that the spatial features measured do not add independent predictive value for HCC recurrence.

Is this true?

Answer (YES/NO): NO